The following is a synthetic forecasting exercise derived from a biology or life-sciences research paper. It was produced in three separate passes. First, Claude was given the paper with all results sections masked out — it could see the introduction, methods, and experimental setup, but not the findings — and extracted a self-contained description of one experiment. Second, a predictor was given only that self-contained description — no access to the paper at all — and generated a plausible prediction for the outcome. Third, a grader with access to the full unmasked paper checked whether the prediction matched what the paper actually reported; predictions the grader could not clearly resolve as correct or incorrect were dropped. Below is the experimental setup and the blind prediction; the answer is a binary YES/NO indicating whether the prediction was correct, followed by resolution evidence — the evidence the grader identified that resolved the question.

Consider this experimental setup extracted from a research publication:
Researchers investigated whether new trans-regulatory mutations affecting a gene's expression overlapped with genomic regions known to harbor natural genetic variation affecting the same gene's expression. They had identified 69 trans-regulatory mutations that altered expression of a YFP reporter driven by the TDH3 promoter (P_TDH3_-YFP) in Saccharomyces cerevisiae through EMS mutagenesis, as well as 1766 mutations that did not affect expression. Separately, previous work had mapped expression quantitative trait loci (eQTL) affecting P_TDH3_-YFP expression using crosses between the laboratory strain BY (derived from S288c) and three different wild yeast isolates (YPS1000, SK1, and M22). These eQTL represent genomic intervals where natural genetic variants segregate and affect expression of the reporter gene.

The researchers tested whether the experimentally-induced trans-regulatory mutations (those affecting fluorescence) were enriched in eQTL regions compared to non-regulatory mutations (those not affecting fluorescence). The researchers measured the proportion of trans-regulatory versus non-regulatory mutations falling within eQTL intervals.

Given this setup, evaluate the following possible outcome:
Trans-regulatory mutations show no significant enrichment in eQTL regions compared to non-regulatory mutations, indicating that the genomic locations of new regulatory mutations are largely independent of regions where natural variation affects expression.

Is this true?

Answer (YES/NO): NO